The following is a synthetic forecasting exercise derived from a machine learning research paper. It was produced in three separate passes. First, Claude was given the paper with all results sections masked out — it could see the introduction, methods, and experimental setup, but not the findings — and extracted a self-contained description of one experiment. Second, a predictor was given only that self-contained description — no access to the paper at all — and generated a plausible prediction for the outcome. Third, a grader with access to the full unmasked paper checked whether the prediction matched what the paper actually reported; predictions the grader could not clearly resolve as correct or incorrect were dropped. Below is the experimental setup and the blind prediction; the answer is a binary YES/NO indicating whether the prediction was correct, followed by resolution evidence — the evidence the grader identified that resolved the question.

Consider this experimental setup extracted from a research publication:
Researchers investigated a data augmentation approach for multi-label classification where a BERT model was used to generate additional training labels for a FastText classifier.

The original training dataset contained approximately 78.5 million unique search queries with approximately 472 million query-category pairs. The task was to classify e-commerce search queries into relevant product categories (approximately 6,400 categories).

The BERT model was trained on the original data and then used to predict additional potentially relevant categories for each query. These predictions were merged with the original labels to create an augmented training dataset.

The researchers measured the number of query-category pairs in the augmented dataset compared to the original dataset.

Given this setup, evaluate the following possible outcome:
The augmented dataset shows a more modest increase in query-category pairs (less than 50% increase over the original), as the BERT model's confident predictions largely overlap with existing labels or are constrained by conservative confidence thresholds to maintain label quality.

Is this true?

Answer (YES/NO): NO